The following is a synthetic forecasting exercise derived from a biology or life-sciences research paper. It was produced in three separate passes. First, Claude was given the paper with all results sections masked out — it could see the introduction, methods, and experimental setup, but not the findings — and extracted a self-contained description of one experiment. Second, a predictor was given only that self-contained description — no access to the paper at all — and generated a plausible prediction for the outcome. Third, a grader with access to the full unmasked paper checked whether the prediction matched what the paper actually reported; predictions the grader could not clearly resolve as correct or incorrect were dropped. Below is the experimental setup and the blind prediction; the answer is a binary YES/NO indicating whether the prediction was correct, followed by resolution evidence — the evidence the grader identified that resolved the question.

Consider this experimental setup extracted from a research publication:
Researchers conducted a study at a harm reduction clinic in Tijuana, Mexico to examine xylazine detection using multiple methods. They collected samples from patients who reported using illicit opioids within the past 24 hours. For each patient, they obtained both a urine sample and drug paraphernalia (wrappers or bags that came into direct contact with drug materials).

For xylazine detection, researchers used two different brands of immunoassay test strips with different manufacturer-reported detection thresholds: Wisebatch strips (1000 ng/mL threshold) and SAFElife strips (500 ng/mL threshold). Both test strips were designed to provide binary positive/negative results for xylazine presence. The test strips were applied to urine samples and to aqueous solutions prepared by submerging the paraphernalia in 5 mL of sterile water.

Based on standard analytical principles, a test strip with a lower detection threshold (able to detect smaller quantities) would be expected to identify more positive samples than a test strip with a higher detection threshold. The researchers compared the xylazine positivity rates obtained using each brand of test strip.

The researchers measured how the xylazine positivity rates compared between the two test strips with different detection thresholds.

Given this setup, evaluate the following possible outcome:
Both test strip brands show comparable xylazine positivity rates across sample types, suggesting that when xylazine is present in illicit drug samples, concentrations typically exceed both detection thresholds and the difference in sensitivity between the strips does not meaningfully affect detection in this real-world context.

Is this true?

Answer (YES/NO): NO